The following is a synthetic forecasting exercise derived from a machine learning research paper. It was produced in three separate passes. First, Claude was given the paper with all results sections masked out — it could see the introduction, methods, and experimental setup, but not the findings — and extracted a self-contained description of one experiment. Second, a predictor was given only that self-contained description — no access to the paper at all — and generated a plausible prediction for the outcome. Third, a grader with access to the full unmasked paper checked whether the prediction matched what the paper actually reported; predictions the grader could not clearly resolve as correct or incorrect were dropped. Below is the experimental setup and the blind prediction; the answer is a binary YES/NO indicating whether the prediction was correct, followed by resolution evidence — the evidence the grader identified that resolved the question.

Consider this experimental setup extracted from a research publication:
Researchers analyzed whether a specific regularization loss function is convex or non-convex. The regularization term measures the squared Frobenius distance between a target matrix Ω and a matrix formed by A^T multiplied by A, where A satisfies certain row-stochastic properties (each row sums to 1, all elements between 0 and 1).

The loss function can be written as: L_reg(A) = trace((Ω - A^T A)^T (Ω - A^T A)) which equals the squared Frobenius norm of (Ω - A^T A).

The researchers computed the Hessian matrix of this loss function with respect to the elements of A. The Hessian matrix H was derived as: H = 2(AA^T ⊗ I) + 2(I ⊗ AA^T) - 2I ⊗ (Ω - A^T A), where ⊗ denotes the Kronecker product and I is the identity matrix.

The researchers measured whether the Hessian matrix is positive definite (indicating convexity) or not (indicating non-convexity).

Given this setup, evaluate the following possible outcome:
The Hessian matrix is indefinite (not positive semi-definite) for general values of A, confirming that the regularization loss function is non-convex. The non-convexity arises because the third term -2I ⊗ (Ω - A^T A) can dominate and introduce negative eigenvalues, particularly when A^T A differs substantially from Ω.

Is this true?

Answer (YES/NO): YES